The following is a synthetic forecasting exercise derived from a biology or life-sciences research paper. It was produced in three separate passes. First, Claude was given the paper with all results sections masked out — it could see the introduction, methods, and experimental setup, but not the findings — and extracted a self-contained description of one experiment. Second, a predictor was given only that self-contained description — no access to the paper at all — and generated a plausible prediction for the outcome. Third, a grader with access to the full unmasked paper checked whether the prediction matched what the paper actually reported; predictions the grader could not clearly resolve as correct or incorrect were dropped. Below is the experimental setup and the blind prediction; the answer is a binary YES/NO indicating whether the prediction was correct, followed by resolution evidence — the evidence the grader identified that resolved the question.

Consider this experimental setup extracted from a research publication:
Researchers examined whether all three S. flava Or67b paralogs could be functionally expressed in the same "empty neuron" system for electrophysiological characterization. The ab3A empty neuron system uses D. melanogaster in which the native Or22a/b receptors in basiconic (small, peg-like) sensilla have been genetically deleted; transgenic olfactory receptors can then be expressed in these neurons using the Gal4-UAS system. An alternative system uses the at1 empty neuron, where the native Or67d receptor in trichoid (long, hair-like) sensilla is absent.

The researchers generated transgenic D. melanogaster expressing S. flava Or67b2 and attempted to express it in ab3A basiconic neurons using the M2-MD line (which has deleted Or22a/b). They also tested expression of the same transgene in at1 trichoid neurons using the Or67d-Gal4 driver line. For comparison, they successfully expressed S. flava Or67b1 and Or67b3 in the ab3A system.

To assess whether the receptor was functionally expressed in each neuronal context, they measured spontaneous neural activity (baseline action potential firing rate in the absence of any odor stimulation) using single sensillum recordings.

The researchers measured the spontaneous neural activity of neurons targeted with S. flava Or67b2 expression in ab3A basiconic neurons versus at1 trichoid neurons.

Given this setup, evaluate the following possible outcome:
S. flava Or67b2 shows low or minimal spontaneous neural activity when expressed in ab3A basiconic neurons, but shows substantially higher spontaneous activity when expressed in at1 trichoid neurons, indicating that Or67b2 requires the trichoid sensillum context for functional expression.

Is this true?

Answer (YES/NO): YES